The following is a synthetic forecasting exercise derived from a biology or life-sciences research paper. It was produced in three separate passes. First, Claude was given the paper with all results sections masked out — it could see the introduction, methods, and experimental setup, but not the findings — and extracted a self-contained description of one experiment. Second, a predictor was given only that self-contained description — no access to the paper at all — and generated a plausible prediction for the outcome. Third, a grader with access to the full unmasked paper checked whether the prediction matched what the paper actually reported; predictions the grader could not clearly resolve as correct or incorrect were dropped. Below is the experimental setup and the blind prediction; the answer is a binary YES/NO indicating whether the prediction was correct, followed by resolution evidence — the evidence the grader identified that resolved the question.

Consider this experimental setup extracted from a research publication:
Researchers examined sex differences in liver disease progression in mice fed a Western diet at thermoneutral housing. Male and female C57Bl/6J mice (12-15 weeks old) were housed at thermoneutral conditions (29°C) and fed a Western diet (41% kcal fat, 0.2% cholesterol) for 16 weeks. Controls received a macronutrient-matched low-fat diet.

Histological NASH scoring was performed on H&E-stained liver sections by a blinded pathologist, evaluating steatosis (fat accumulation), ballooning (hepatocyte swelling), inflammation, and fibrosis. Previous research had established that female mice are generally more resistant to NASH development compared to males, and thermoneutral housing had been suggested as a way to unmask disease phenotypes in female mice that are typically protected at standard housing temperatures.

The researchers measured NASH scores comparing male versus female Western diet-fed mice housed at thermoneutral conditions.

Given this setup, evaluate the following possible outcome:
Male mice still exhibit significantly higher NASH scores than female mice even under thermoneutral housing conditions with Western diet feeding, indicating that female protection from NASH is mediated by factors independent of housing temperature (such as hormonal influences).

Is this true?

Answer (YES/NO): YES